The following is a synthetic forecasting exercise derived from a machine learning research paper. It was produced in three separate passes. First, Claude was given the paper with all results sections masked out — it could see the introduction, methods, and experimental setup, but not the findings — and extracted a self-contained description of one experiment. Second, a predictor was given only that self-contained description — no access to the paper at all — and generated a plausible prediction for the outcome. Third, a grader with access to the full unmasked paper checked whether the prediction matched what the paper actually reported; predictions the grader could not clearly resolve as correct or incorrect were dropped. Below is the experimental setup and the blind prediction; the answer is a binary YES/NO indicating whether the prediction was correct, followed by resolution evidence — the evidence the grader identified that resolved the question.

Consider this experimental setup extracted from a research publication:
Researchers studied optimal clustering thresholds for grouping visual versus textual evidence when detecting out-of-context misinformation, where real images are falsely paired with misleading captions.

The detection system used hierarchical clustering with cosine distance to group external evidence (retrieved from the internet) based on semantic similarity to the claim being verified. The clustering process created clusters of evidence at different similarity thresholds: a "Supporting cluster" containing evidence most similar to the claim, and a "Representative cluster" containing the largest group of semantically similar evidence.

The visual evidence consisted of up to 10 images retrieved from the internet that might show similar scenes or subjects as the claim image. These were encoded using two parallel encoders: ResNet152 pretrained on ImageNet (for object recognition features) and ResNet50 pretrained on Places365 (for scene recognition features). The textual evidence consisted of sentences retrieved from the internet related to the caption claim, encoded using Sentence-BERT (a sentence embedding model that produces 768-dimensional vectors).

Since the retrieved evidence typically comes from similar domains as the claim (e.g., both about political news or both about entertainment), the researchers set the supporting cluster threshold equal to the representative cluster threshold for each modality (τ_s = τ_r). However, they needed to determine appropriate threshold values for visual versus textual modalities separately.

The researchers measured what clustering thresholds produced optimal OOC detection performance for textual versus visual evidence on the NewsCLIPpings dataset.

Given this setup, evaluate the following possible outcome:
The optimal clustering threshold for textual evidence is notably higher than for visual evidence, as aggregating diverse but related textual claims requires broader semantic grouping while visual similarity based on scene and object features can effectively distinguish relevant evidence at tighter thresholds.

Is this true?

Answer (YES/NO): YES